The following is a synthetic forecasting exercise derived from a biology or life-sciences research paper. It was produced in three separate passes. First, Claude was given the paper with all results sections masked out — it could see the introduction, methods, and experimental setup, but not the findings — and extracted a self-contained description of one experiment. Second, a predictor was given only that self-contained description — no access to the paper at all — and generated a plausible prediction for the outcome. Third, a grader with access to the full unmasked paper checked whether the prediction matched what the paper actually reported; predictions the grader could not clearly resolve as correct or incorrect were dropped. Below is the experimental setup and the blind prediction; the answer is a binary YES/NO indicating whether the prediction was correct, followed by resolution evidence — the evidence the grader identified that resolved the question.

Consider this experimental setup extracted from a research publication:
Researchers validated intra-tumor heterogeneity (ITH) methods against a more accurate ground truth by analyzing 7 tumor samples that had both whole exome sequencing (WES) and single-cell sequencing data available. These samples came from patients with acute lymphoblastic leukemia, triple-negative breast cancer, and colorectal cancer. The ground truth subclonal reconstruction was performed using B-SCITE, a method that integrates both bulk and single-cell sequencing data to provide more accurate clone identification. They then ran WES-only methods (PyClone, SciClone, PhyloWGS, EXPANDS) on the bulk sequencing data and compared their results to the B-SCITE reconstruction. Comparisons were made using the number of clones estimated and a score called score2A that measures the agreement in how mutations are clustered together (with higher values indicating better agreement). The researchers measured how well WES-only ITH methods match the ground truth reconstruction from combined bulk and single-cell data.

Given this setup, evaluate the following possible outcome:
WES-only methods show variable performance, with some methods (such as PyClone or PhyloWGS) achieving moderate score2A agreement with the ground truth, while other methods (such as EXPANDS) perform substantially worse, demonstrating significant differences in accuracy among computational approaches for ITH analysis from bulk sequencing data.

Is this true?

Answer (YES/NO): NO